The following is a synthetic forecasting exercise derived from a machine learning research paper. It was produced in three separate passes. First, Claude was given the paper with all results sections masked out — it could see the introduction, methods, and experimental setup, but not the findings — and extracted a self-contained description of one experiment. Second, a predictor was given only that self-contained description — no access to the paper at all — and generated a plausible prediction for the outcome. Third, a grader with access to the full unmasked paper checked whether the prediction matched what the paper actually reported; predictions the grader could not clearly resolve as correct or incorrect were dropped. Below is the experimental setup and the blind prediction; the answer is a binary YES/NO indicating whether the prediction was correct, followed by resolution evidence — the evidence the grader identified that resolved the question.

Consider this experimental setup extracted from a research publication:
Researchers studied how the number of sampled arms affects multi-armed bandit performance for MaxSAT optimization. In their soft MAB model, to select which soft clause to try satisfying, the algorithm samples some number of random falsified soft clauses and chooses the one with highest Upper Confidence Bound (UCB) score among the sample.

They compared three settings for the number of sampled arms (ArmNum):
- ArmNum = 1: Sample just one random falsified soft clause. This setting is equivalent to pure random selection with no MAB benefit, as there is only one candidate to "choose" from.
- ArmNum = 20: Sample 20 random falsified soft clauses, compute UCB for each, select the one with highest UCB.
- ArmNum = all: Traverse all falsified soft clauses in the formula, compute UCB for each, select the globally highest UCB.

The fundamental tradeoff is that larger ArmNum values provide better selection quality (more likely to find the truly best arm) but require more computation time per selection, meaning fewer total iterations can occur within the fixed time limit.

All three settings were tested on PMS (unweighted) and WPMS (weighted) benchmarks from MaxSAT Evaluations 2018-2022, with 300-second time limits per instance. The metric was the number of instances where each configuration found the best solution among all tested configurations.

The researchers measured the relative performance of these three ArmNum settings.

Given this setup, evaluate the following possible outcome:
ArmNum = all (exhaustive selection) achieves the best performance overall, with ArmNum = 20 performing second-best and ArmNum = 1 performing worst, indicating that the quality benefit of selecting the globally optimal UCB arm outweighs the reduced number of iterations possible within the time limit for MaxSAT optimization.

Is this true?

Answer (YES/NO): NO